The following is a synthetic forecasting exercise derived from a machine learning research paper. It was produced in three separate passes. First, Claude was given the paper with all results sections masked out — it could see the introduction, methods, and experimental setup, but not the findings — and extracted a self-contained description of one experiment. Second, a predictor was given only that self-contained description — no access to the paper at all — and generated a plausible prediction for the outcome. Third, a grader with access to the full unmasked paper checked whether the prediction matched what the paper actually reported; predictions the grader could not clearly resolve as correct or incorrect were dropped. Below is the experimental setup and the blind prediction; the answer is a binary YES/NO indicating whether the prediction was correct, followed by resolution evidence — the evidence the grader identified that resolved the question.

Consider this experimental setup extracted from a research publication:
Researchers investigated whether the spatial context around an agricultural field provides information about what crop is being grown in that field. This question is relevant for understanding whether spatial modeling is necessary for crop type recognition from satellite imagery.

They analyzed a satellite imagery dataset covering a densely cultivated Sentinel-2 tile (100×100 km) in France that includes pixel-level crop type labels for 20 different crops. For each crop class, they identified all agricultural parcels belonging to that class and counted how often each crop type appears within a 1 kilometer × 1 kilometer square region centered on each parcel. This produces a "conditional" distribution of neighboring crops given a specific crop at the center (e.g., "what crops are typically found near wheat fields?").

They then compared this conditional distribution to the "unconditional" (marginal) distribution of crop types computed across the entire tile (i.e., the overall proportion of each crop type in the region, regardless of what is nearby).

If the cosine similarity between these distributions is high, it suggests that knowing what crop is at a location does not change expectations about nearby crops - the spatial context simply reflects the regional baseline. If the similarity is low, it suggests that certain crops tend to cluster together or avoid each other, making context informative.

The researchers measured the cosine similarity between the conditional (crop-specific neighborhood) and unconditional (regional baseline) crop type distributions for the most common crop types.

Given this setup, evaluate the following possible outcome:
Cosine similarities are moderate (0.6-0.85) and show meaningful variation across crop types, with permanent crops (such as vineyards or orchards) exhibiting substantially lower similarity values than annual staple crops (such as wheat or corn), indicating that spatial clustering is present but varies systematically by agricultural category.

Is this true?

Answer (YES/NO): NO